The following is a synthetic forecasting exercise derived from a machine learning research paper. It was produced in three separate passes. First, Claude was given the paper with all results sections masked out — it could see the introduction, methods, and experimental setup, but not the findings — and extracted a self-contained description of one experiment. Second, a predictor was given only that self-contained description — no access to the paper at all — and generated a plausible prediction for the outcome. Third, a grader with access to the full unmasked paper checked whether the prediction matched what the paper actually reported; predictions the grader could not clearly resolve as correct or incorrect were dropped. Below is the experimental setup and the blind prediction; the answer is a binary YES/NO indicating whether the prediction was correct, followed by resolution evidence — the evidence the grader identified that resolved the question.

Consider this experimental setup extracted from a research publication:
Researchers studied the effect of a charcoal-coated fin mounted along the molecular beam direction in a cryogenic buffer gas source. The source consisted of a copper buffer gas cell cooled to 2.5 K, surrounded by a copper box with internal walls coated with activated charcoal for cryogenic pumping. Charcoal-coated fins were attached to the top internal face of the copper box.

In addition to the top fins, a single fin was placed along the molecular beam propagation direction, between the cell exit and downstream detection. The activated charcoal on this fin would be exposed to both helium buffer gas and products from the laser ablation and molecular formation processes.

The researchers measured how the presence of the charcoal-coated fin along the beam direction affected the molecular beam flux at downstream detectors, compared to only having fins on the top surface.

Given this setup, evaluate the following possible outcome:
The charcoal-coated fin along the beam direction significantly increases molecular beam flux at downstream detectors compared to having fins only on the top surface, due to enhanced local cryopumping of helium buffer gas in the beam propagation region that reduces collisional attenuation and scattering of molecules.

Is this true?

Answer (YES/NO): NO